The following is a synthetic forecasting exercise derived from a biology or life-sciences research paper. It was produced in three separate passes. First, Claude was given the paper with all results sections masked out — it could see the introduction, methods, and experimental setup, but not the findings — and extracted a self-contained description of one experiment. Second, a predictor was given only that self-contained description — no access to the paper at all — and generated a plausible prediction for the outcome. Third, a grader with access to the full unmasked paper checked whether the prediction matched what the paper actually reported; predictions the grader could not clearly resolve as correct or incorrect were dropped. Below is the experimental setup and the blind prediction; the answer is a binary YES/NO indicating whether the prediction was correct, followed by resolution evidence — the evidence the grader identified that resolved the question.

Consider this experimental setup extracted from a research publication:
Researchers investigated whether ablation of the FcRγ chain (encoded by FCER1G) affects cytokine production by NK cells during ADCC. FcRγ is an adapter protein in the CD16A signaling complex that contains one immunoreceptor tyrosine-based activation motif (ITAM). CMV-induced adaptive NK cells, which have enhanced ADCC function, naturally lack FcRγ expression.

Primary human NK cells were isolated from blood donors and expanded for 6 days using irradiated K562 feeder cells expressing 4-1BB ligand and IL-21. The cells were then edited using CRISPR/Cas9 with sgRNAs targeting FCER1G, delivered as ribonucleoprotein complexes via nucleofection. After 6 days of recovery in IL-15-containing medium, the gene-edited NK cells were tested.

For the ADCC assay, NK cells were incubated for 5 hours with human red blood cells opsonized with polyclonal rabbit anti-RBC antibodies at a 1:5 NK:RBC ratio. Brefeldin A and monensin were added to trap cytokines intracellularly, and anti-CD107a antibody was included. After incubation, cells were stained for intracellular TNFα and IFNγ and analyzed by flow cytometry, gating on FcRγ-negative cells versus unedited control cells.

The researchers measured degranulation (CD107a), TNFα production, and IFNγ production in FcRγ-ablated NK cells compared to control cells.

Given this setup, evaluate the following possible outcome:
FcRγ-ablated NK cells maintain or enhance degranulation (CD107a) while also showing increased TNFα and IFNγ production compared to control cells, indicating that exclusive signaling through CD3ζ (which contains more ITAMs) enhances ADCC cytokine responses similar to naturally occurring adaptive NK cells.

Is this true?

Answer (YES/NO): NO